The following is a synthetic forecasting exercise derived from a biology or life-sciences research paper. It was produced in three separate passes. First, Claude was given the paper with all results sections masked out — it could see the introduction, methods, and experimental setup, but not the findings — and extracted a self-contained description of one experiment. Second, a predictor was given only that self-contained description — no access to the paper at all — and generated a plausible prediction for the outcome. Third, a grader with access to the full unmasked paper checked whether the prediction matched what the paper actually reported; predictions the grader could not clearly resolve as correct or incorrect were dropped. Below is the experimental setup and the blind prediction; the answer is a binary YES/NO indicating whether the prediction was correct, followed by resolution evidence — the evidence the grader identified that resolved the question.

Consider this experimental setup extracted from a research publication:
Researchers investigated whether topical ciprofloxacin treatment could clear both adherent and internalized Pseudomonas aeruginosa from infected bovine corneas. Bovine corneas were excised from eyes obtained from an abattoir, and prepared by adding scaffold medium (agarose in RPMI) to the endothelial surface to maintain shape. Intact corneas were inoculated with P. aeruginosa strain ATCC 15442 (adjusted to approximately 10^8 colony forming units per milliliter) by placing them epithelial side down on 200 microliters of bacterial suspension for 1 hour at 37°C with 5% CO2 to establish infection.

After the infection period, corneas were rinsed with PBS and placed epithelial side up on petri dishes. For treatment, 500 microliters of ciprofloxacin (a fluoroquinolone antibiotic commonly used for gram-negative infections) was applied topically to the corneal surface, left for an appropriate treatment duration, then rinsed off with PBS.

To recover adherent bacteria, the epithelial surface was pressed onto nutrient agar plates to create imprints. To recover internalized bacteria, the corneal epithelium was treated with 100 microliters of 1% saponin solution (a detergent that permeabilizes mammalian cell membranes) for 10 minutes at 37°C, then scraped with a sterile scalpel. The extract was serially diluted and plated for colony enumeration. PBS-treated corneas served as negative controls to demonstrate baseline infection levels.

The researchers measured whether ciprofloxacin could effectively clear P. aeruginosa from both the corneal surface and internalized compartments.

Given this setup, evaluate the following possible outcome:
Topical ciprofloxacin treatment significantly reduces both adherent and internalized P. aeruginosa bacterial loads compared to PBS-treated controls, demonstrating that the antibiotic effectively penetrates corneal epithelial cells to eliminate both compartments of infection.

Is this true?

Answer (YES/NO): YES